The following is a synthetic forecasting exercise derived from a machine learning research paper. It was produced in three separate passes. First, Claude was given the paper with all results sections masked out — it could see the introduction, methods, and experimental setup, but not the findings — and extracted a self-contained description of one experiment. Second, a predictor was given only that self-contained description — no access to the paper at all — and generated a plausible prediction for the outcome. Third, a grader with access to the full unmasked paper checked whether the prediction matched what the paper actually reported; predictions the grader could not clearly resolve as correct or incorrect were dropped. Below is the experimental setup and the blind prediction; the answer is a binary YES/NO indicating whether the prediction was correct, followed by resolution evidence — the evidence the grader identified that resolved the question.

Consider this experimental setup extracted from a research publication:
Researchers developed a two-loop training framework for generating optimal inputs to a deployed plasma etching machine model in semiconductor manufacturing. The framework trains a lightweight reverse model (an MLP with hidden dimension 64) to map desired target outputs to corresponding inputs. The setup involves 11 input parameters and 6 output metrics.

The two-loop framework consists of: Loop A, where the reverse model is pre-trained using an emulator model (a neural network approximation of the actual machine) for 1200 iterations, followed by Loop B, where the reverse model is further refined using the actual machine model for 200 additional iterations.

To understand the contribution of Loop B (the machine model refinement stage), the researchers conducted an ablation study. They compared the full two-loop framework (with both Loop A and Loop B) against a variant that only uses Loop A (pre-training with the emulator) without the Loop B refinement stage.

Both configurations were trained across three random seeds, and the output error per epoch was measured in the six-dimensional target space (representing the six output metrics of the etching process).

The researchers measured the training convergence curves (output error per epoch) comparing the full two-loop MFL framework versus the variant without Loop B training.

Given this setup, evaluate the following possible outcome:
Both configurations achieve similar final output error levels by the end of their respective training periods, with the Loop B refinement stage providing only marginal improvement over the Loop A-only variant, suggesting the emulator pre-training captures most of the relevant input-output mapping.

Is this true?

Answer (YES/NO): NO